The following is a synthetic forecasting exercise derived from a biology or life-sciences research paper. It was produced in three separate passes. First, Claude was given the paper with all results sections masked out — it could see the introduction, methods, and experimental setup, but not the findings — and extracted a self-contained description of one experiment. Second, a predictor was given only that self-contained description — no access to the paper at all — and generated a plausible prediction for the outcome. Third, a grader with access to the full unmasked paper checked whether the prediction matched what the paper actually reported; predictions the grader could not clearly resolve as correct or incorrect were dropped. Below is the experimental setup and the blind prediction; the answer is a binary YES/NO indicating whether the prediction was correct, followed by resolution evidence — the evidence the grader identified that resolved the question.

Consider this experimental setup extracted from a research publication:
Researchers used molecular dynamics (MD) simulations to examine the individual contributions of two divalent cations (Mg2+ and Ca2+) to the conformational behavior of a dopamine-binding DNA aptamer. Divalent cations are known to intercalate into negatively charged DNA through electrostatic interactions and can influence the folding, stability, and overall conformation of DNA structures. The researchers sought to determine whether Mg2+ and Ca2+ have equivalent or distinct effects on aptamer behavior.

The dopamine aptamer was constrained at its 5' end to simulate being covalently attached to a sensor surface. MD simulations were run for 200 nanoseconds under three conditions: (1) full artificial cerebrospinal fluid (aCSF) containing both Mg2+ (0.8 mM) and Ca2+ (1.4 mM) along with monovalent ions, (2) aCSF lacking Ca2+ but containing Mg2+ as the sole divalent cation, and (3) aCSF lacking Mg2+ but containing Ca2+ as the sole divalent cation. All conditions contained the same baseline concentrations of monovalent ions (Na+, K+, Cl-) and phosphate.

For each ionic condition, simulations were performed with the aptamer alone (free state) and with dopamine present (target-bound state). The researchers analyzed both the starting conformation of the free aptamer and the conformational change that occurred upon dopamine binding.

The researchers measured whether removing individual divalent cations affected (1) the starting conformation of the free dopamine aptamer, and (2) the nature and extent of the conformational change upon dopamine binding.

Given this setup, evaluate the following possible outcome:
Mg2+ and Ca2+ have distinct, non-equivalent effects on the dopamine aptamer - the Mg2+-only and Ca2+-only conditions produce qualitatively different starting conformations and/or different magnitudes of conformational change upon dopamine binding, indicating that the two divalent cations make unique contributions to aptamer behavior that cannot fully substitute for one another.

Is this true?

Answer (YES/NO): YES